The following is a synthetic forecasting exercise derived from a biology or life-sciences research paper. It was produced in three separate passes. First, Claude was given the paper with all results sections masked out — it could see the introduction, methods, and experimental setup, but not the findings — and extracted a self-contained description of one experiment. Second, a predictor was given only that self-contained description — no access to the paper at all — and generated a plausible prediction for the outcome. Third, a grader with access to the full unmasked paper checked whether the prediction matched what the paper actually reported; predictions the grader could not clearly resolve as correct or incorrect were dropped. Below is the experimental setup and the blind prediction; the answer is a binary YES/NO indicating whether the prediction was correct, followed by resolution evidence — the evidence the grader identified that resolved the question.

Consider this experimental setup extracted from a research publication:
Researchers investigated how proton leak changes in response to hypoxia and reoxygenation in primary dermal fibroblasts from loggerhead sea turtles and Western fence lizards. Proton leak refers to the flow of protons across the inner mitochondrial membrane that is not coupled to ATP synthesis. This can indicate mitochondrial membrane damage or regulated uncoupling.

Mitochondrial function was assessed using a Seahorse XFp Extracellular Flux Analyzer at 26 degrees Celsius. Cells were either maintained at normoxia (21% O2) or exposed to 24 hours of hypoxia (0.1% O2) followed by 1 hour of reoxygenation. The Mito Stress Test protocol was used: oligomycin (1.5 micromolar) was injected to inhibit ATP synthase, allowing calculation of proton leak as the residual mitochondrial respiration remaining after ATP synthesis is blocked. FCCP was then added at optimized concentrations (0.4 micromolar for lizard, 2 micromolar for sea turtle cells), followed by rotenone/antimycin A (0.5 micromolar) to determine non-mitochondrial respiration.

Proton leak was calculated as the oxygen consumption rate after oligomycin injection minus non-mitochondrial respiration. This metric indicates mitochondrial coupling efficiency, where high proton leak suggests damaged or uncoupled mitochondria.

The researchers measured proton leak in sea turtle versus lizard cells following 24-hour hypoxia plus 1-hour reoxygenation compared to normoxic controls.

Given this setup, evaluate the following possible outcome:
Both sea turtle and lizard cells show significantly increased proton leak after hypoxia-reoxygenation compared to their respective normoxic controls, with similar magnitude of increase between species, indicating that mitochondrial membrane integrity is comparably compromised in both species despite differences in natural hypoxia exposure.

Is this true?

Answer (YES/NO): NO